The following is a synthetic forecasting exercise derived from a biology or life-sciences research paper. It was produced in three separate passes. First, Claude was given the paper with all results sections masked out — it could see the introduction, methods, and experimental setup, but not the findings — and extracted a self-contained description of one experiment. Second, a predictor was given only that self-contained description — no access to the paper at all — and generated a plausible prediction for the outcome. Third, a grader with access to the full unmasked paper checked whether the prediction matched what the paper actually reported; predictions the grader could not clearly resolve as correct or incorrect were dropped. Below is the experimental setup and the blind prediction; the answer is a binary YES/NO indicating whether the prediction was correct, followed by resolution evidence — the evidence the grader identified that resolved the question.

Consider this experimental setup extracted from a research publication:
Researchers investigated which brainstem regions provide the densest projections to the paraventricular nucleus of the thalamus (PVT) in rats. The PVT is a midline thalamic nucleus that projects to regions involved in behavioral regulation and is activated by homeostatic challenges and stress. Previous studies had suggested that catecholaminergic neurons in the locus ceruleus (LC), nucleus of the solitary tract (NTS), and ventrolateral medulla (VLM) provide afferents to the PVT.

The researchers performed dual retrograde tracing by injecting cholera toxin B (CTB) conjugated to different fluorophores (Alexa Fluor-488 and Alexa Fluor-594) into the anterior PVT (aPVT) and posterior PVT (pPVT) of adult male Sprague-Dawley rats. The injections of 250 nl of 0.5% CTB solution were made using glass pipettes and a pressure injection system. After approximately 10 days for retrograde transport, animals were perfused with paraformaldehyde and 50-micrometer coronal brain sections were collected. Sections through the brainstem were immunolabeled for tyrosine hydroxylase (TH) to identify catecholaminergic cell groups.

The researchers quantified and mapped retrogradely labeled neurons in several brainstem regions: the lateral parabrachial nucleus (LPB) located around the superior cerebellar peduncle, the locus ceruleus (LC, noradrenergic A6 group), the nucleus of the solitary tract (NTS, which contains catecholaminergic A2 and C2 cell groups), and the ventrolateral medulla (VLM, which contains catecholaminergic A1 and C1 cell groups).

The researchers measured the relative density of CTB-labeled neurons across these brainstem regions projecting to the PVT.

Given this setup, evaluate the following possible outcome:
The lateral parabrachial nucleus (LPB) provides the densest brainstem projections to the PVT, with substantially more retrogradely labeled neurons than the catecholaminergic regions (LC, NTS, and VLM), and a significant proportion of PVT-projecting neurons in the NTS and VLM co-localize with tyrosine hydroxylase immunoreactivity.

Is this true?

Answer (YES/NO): NO